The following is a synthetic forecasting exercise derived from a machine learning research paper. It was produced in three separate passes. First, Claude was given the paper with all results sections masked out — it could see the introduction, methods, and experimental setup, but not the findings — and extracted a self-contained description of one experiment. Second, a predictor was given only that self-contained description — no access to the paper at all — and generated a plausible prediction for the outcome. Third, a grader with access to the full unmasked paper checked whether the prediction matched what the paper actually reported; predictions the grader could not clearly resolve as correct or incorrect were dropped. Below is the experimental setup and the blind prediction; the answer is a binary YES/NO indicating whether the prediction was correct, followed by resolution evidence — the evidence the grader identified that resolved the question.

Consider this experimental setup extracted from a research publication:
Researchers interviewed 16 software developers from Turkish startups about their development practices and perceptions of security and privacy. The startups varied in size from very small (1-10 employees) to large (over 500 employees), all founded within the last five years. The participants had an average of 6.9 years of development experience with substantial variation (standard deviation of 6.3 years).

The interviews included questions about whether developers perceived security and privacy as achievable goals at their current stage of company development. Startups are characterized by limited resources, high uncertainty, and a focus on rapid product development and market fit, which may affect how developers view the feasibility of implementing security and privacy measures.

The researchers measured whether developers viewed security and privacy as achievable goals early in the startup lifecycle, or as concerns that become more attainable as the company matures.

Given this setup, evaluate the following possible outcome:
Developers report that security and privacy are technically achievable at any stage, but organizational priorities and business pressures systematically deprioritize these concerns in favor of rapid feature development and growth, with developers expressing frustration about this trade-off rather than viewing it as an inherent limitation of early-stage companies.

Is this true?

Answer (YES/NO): NO